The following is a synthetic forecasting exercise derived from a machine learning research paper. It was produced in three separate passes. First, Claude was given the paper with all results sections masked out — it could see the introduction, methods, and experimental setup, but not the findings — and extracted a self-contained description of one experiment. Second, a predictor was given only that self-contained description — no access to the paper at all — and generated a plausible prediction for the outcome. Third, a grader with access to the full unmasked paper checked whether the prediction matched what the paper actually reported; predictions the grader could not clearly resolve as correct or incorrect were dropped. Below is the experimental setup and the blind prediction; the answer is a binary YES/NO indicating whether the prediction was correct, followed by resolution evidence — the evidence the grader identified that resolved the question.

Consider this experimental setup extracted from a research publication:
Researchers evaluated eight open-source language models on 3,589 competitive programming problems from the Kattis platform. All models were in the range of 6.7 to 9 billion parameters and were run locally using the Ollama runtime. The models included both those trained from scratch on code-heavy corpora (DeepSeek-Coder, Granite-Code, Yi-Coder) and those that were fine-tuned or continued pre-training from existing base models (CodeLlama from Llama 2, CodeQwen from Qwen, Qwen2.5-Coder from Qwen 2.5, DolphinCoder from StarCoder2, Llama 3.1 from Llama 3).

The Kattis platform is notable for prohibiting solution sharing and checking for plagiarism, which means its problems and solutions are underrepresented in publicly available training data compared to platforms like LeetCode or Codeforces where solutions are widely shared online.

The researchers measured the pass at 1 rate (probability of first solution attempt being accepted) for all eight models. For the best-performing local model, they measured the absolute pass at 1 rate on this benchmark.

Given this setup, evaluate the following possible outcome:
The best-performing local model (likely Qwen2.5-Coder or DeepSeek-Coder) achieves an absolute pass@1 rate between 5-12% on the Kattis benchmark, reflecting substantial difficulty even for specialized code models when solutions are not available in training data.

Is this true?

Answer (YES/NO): YES